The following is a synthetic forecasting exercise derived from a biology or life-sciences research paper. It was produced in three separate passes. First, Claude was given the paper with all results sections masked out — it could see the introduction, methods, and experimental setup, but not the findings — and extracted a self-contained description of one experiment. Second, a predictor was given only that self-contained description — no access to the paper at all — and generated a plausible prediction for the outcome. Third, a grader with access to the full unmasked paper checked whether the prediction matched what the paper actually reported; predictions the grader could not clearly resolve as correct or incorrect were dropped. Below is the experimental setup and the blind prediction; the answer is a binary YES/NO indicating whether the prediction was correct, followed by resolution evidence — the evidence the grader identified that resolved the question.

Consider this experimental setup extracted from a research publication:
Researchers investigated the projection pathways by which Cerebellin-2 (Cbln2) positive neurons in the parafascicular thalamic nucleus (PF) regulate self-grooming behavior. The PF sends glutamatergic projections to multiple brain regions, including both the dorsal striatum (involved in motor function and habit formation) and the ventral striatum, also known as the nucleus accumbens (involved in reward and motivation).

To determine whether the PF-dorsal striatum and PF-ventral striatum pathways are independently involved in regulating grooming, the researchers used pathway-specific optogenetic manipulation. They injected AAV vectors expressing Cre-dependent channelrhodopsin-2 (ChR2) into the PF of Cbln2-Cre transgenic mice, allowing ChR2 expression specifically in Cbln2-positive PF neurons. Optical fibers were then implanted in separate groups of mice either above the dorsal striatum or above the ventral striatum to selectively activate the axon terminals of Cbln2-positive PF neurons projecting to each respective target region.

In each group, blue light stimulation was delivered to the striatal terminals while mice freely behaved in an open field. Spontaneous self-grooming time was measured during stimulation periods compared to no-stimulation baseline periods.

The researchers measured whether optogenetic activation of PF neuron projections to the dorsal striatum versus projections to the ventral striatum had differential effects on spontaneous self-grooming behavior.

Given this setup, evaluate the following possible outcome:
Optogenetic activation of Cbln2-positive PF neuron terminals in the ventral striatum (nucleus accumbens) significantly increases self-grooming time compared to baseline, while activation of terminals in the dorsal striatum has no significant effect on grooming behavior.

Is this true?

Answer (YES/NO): NO